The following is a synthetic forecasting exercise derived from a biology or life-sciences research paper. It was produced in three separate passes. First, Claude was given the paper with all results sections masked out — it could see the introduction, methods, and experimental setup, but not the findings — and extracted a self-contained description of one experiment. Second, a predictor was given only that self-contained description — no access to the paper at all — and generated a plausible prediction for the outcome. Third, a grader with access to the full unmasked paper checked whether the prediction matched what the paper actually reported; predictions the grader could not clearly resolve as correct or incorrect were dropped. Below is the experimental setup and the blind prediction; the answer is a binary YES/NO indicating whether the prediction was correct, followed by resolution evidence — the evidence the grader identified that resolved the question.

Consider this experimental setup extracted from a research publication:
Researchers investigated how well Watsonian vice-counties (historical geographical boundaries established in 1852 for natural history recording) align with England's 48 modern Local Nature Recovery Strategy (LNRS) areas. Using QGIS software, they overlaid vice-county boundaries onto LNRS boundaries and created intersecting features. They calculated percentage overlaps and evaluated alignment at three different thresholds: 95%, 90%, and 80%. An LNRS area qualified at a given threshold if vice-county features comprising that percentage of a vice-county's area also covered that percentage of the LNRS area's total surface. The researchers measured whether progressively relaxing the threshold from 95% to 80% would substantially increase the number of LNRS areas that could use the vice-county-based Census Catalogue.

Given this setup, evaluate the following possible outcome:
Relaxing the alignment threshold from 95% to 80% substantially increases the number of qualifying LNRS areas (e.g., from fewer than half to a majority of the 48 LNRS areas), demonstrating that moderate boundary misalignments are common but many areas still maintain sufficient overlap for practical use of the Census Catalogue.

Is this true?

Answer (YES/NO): YES